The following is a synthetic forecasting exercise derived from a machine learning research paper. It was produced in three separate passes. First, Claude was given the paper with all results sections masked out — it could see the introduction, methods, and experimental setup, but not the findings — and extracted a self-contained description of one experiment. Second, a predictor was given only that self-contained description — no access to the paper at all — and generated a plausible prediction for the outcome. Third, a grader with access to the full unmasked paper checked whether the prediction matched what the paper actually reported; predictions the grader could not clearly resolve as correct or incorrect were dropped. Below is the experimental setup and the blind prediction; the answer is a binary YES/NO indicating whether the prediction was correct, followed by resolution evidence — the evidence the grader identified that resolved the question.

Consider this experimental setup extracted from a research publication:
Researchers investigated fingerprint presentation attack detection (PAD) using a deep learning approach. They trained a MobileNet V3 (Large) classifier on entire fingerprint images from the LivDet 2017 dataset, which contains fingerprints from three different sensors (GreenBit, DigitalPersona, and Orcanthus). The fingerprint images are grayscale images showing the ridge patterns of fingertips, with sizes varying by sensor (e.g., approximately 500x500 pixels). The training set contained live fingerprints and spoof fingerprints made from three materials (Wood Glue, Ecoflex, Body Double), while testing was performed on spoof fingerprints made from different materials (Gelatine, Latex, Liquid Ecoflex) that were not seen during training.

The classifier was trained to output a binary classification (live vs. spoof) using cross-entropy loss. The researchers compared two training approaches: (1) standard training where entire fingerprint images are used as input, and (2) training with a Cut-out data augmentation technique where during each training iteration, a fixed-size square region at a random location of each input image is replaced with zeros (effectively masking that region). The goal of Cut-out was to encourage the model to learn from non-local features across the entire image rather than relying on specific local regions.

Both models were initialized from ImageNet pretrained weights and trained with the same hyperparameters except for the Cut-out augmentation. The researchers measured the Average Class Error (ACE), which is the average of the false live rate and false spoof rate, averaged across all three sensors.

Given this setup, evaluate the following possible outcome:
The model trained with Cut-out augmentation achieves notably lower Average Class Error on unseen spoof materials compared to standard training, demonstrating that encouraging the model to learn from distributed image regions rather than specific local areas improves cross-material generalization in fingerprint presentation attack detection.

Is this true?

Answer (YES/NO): YES